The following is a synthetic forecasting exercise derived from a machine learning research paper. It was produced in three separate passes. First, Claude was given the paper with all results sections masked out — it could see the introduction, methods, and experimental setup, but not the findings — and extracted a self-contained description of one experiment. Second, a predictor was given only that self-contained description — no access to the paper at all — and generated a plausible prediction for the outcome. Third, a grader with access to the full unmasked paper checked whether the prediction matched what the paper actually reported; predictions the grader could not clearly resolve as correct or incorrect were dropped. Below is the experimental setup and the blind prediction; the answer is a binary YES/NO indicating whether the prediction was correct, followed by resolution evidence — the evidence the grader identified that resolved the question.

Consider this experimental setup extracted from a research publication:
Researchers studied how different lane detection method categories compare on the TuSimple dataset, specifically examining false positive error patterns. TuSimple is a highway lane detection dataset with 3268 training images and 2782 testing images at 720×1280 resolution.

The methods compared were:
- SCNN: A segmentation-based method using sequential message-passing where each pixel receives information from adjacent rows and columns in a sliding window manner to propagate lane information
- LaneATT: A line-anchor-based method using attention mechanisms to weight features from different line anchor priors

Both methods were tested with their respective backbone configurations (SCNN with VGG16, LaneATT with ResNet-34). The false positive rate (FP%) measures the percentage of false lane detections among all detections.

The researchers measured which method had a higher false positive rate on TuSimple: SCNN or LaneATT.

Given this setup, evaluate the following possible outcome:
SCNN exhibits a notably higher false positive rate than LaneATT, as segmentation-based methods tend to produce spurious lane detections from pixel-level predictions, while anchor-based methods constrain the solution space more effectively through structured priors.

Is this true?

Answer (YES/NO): YES